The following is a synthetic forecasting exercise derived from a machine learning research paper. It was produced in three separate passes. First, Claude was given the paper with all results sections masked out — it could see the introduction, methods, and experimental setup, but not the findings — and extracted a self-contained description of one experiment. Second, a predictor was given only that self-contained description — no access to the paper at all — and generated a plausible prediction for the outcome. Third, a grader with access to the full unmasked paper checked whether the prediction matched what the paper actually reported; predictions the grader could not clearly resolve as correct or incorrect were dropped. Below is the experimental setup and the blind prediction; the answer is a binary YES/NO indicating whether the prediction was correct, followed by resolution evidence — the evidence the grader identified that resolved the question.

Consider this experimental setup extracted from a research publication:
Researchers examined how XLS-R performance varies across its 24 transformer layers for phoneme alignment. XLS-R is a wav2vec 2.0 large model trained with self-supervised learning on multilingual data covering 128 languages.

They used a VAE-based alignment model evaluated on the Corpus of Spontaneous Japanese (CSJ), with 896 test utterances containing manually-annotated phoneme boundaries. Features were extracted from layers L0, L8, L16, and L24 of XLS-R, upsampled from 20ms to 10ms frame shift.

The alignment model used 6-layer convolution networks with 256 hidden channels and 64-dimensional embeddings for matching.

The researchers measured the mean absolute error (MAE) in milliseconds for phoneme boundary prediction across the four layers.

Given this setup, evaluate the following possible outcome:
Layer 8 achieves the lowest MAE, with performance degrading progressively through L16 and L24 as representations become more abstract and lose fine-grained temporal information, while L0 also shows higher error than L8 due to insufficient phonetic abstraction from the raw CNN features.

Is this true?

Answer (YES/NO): NO